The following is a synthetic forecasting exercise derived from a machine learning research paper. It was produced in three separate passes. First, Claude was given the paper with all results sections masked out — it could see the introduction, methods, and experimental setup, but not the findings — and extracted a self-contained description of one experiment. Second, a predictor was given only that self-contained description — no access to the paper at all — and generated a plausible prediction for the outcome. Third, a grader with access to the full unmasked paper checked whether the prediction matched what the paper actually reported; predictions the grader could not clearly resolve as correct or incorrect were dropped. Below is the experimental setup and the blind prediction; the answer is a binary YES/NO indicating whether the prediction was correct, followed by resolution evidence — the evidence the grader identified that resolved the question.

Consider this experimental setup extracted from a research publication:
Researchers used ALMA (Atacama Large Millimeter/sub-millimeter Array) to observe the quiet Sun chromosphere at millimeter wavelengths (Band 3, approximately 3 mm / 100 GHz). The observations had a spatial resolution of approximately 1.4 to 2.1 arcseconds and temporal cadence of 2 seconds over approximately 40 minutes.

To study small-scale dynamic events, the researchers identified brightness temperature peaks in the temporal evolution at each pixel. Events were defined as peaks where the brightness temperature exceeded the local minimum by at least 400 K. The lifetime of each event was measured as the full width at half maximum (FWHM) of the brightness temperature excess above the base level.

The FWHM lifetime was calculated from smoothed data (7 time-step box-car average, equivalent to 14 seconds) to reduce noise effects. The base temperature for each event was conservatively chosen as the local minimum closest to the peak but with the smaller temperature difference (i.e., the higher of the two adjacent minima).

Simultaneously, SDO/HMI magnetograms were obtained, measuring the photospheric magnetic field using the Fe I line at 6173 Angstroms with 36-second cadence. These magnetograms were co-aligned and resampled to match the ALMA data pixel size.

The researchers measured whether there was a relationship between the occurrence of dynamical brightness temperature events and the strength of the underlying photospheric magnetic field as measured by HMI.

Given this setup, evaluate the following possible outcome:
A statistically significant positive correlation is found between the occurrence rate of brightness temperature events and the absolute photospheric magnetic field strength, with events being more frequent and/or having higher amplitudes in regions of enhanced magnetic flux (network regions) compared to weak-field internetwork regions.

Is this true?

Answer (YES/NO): NO